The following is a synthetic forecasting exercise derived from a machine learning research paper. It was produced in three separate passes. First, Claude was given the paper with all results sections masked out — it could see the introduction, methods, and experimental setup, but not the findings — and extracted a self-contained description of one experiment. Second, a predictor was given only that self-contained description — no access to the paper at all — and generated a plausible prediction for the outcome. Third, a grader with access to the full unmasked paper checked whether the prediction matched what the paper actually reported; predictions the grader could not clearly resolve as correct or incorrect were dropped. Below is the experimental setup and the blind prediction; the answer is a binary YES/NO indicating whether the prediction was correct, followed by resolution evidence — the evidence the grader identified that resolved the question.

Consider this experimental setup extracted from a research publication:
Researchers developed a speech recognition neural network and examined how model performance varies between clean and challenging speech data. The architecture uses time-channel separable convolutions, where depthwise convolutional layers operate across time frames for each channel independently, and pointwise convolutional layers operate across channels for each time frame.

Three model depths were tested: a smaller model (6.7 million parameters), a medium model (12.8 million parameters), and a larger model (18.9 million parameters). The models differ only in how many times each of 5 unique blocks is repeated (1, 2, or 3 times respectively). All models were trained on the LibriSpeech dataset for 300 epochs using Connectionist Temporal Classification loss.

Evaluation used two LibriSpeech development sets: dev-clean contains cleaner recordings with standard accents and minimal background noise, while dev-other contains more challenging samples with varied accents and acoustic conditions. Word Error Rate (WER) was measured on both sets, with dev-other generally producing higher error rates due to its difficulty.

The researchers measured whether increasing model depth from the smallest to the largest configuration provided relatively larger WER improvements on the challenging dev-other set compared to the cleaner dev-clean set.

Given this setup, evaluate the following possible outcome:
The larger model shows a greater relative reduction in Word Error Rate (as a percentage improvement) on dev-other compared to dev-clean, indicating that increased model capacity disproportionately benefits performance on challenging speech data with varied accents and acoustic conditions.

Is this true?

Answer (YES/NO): NO